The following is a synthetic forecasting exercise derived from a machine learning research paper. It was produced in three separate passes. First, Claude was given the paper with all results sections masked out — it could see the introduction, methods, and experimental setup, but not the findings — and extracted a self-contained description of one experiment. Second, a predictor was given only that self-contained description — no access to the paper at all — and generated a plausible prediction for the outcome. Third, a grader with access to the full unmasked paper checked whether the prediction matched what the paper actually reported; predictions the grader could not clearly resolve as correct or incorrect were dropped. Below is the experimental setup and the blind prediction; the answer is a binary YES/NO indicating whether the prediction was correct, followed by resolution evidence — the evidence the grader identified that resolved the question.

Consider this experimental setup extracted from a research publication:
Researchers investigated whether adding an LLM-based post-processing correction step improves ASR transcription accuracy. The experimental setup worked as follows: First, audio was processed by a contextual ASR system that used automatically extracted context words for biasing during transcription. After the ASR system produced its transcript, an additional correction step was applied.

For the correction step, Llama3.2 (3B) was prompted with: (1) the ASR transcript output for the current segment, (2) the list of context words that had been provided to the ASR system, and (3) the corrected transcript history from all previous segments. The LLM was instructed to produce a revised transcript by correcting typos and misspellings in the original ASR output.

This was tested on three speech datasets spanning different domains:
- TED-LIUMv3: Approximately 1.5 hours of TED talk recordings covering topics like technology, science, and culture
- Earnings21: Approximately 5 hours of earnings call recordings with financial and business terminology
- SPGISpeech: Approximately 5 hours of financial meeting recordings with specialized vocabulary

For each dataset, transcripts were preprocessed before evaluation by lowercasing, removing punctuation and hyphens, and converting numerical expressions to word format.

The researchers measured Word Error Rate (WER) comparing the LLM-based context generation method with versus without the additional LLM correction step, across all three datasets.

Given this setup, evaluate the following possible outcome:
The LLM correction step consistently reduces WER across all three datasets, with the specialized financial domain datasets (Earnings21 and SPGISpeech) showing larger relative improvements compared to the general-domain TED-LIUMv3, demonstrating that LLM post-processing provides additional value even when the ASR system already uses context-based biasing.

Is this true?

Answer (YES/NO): NO